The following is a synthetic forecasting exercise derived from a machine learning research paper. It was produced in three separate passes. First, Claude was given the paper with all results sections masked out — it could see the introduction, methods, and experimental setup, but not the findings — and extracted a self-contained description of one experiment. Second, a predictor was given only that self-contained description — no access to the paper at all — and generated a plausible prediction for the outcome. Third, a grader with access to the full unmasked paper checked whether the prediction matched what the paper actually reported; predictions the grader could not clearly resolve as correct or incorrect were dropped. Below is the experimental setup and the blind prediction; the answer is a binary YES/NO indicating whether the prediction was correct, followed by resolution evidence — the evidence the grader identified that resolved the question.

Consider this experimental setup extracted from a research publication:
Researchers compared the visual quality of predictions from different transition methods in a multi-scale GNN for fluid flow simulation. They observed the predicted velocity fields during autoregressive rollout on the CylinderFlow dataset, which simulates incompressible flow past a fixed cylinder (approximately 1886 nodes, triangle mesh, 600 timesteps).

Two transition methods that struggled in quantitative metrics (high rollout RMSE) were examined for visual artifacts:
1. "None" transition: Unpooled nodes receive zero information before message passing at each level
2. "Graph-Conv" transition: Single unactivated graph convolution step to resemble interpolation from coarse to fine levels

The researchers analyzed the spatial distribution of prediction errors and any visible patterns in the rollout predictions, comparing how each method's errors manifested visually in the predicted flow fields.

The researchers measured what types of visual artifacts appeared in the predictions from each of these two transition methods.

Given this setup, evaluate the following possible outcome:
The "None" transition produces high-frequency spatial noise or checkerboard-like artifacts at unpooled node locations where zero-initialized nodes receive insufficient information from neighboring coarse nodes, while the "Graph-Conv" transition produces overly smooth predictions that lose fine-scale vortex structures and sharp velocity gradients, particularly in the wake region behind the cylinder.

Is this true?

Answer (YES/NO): NO